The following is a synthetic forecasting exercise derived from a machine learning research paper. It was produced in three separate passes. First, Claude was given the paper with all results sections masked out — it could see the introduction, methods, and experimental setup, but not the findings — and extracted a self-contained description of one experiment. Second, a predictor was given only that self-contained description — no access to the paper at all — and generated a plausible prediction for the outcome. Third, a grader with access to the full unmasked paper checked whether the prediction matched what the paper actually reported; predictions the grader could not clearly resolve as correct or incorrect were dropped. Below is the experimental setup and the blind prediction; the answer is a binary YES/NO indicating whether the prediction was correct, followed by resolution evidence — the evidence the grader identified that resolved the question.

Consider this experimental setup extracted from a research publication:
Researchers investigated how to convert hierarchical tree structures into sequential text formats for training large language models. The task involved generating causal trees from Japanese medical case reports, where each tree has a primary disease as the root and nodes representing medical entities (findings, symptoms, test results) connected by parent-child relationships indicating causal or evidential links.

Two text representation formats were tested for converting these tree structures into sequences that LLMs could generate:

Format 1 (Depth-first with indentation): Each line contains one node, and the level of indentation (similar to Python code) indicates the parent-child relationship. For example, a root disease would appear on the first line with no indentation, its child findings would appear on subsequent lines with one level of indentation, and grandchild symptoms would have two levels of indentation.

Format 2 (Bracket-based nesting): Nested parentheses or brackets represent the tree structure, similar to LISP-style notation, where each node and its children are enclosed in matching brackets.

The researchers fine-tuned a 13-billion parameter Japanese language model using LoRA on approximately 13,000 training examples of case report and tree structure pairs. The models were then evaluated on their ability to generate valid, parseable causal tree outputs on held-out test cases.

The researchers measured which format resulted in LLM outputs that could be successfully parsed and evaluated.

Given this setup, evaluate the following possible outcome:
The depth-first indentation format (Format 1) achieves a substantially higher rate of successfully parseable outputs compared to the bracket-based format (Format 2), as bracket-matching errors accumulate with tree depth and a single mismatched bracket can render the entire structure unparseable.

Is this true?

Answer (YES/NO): YES